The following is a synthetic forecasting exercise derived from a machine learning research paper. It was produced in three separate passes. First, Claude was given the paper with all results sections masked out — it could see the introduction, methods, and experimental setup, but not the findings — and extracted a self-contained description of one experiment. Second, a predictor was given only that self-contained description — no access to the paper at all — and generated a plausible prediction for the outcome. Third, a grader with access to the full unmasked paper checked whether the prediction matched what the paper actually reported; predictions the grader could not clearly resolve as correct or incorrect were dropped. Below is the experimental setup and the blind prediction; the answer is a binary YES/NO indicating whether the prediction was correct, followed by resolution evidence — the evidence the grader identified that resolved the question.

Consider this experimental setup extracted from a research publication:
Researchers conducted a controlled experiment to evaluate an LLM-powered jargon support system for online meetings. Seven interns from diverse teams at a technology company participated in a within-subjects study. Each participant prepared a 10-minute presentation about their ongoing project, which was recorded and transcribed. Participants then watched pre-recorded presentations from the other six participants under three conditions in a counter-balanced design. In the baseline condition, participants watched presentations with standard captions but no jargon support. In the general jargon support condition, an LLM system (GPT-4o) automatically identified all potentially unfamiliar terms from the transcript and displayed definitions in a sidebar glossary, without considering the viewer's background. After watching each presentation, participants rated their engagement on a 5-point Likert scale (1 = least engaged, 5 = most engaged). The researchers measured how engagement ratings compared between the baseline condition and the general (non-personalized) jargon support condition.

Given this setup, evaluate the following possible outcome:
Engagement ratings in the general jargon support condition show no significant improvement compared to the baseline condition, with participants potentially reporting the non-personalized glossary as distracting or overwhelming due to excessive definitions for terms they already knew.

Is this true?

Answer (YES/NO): YES